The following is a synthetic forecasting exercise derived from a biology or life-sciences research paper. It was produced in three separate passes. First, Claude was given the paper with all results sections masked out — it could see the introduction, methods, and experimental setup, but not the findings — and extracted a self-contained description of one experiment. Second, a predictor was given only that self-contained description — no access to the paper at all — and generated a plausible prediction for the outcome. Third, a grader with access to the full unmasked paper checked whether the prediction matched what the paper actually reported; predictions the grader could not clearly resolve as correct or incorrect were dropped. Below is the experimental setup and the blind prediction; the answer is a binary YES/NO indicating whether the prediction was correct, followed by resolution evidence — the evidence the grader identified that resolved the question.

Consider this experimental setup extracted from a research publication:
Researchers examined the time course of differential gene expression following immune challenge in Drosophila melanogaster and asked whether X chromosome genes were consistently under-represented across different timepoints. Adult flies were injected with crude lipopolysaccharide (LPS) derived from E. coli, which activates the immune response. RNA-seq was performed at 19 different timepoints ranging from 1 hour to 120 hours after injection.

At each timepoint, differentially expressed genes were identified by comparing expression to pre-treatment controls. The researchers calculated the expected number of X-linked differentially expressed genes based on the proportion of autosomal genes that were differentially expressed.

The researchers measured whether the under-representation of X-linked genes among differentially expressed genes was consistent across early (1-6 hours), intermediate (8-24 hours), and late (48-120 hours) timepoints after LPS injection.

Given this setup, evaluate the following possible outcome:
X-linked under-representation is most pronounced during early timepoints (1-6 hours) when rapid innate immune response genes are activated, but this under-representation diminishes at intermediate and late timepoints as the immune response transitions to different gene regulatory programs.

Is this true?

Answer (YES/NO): NO